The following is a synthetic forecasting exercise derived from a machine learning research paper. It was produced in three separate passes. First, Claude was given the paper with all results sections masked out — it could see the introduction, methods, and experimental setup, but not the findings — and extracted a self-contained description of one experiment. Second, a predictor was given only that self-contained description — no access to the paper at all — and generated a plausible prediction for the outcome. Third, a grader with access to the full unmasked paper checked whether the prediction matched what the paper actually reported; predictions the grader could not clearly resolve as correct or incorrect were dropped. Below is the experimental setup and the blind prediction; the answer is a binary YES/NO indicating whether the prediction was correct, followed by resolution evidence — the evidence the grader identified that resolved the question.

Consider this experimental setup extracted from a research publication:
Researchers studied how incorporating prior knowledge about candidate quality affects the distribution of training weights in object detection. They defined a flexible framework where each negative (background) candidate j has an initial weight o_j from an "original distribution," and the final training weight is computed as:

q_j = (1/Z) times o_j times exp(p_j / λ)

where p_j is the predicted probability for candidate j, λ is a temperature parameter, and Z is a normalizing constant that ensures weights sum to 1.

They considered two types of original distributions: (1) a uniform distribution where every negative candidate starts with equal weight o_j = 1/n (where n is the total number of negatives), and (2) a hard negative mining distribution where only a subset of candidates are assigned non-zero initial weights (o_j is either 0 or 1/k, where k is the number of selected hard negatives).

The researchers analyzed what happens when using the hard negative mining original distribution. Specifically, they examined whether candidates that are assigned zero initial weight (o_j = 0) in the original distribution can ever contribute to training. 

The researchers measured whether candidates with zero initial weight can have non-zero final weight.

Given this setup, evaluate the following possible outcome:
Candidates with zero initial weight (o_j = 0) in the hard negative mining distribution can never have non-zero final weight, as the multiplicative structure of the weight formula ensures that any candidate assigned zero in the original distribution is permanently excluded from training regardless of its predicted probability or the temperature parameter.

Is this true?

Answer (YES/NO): YES